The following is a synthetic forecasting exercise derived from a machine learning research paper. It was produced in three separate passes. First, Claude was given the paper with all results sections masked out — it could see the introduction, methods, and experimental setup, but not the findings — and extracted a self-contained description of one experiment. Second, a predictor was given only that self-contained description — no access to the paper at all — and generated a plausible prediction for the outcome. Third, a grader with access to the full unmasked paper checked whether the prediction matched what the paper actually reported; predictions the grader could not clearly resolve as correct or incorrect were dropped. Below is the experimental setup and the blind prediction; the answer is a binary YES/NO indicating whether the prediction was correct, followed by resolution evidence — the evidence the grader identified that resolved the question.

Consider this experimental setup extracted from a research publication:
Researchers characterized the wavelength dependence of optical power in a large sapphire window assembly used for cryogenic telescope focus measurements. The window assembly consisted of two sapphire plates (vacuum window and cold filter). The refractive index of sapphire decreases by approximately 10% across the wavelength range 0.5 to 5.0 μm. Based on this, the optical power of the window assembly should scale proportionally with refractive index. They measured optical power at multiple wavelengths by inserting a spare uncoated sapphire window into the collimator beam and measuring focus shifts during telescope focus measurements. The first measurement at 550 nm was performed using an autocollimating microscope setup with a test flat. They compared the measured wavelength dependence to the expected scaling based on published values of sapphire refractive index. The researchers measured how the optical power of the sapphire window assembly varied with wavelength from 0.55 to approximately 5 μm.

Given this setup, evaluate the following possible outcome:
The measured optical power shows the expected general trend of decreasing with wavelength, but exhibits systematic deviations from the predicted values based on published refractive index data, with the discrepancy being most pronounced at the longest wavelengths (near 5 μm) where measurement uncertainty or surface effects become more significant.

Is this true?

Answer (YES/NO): NO